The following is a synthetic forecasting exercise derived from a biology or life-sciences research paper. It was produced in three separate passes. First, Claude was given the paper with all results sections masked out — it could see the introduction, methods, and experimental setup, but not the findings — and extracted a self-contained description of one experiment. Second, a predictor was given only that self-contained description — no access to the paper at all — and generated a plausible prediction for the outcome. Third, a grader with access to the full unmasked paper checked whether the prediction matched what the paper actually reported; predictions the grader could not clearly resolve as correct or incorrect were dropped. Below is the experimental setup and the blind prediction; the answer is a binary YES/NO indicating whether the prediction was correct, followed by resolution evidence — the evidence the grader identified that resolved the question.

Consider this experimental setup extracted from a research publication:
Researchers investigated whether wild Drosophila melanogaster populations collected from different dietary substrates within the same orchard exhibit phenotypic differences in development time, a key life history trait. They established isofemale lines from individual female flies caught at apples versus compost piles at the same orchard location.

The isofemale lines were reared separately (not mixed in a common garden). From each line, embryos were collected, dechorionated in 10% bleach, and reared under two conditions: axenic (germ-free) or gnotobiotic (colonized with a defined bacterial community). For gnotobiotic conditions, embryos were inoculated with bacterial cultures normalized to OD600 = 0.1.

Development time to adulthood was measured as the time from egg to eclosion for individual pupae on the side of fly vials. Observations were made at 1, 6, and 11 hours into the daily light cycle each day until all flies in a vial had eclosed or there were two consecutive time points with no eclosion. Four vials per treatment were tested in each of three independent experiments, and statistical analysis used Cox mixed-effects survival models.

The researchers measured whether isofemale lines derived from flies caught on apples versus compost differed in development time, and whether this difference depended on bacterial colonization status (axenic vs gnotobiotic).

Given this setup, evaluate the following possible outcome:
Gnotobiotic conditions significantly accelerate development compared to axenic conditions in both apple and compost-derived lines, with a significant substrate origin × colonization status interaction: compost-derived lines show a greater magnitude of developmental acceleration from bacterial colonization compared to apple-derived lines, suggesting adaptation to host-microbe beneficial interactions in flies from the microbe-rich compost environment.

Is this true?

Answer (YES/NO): NO